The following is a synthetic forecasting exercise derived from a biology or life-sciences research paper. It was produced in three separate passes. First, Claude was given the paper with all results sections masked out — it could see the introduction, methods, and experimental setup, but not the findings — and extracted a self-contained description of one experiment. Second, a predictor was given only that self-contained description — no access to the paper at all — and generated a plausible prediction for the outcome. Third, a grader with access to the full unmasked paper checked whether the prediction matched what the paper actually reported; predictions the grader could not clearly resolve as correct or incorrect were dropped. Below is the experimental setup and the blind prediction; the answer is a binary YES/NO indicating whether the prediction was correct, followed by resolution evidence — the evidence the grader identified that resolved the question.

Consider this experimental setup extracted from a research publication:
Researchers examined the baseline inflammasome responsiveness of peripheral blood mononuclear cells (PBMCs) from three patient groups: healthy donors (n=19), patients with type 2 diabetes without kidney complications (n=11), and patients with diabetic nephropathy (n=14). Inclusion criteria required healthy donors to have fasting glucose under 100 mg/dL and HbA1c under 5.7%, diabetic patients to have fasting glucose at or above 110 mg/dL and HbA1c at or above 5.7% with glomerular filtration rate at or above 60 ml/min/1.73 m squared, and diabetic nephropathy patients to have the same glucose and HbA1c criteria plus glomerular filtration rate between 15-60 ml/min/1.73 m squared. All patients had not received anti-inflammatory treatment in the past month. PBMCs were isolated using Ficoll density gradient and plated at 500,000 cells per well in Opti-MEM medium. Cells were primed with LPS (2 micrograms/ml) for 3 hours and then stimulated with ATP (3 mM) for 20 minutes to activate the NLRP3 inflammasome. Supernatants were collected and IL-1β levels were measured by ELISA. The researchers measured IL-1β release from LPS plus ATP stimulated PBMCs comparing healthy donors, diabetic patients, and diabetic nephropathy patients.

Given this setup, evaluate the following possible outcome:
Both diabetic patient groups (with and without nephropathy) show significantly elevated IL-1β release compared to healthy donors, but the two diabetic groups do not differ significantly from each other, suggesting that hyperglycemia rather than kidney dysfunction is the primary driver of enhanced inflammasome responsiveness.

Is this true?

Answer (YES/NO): NO